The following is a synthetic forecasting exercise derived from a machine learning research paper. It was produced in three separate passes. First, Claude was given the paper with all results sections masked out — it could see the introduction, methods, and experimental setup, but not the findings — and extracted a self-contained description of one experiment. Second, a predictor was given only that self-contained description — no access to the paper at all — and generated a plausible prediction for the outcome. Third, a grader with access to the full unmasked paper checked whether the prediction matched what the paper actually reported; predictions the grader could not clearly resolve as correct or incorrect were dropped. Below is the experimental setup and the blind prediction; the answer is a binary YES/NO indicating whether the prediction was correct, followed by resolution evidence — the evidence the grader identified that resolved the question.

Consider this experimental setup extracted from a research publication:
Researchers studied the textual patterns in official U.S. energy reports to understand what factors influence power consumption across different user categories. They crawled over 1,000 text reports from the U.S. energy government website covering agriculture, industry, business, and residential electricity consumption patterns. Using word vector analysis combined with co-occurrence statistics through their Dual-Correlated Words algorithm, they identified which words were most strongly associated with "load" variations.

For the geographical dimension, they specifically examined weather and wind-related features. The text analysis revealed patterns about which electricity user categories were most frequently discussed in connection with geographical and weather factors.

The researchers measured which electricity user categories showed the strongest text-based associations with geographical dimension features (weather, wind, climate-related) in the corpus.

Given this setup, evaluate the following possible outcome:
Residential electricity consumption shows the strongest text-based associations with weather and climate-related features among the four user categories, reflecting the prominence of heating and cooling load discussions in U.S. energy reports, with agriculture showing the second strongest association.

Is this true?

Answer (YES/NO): NO